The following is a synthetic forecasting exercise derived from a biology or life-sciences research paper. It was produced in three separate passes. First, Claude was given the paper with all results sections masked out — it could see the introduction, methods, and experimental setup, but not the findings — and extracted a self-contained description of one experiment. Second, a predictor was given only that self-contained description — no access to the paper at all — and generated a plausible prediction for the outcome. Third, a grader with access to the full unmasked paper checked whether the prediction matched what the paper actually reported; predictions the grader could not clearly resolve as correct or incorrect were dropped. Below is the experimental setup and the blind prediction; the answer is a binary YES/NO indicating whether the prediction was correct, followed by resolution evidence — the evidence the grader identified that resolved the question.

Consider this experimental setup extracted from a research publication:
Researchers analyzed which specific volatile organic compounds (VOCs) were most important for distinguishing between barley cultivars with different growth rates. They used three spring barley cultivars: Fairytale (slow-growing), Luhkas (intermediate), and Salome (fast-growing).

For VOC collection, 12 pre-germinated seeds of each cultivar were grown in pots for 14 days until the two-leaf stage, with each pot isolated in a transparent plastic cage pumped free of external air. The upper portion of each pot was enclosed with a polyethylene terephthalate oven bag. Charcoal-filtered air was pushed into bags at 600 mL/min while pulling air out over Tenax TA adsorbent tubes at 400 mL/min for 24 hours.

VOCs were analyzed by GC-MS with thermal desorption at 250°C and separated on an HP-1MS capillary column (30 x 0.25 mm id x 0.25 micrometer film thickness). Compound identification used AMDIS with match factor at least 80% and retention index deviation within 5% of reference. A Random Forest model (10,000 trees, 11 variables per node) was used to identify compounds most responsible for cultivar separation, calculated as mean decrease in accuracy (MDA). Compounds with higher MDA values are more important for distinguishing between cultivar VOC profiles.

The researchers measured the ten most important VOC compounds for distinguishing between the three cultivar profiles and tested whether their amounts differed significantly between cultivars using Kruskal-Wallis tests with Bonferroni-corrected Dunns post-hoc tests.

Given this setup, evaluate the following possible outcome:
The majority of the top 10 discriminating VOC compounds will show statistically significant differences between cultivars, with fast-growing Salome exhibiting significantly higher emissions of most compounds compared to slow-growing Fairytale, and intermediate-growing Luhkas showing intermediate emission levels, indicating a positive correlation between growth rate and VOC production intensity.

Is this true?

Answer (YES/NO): NO